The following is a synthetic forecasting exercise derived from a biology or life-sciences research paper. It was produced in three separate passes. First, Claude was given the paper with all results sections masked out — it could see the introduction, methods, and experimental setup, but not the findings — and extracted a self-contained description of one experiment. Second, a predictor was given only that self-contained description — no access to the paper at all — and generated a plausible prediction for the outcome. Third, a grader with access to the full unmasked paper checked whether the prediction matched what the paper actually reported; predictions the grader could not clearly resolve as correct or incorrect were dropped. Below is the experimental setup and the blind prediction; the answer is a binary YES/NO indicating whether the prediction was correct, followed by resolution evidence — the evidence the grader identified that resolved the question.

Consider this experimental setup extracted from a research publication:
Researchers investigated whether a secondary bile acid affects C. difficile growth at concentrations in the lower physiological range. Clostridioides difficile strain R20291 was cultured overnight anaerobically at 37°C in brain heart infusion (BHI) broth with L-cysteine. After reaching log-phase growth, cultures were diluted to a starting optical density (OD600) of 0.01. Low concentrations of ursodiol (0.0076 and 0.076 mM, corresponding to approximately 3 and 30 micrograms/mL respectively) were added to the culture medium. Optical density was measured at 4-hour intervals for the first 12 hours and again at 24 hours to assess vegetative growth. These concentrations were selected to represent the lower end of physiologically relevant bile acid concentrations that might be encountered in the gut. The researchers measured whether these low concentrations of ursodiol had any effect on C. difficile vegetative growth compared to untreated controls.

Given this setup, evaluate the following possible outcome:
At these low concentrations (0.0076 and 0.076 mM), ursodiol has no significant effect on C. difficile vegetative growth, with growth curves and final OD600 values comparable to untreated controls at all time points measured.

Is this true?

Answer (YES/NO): NO